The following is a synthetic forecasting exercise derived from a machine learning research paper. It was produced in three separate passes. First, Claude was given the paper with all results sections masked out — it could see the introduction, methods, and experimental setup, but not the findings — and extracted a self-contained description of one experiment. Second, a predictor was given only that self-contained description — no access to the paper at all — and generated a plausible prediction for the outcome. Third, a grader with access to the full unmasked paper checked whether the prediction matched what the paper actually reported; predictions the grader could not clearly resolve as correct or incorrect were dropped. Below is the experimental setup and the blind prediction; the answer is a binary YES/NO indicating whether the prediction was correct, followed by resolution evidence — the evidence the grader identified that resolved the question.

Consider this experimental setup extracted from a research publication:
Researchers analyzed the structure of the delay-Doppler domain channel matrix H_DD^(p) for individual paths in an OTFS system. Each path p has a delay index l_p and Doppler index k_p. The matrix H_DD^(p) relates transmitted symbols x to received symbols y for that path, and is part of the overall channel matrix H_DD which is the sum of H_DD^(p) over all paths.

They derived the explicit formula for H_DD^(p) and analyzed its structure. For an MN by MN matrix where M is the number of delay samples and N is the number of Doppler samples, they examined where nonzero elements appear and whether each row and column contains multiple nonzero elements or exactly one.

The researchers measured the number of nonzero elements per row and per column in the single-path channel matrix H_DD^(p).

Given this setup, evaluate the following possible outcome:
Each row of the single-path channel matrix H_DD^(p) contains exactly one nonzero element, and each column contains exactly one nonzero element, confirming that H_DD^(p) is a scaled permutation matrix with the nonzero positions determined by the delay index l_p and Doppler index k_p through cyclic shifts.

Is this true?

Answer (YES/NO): YES